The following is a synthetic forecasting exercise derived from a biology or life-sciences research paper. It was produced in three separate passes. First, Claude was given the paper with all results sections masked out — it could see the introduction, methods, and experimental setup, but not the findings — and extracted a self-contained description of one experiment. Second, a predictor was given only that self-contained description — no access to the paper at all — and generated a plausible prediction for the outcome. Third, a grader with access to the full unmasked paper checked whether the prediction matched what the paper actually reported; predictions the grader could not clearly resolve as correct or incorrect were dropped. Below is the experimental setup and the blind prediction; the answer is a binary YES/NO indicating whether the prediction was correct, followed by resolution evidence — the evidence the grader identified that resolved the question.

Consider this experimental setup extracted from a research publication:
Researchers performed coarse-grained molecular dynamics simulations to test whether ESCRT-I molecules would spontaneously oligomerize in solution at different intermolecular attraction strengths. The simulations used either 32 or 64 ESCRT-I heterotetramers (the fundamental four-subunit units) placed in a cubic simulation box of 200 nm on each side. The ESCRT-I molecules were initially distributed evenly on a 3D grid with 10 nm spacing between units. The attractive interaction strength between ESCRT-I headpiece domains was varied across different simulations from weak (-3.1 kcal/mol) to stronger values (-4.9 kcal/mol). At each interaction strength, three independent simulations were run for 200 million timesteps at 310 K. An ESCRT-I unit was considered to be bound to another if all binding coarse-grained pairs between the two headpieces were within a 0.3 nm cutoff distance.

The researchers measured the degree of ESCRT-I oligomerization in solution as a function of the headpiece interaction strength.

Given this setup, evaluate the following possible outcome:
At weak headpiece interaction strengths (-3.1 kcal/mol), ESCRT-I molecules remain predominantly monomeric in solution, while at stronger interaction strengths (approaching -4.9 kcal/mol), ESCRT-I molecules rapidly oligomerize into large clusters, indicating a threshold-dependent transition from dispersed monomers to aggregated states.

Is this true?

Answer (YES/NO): YES